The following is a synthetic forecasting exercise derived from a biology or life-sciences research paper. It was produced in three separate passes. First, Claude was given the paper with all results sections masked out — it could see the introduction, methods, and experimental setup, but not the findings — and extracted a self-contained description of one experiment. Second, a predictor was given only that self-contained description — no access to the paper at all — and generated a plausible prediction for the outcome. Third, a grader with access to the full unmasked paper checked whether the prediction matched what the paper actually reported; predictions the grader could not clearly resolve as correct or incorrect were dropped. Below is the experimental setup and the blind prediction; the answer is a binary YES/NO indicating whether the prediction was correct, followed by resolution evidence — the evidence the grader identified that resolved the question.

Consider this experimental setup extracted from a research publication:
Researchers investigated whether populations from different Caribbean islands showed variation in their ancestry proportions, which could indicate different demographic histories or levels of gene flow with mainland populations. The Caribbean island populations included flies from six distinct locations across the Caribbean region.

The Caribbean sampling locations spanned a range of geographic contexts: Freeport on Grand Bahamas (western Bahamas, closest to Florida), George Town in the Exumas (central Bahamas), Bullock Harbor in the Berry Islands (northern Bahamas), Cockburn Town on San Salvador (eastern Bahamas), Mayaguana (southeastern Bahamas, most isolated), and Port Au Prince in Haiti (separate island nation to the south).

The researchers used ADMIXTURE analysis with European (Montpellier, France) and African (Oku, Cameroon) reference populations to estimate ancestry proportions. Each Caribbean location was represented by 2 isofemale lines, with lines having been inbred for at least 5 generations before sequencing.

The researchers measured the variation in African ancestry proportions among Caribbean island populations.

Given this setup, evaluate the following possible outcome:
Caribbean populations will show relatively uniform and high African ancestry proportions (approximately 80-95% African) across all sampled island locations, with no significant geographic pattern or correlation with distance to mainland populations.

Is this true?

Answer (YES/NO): NO